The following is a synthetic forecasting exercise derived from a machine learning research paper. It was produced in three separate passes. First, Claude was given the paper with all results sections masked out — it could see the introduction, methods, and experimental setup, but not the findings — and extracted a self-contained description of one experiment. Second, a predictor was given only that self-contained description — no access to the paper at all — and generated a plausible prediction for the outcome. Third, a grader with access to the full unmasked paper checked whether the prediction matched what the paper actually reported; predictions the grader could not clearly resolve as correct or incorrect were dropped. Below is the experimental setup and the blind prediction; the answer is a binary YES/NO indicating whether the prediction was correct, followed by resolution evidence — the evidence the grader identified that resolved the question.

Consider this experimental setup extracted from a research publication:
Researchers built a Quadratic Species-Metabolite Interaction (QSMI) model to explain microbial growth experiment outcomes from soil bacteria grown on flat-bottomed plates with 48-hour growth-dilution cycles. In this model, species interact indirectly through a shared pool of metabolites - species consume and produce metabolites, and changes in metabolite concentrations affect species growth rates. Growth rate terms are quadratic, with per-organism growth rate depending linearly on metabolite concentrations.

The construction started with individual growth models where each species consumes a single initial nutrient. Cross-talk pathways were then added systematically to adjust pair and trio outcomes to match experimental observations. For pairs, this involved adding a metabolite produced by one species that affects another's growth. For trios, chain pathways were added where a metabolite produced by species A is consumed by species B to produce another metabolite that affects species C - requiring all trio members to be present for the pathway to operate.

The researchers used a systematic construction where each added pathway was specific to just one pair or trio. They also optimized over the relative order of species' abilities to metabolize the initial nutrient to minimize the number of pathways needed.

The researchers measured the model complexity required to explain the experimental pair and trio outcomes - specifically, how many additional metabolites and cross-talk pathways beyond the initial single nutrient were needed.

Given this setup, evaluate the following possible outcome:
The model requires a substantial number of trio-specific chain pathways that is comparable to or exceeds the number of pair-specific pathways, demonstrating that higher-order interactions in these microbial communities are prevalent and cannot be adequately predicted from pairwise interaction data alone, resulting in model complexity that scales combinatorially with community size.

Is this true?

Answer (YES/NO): NO